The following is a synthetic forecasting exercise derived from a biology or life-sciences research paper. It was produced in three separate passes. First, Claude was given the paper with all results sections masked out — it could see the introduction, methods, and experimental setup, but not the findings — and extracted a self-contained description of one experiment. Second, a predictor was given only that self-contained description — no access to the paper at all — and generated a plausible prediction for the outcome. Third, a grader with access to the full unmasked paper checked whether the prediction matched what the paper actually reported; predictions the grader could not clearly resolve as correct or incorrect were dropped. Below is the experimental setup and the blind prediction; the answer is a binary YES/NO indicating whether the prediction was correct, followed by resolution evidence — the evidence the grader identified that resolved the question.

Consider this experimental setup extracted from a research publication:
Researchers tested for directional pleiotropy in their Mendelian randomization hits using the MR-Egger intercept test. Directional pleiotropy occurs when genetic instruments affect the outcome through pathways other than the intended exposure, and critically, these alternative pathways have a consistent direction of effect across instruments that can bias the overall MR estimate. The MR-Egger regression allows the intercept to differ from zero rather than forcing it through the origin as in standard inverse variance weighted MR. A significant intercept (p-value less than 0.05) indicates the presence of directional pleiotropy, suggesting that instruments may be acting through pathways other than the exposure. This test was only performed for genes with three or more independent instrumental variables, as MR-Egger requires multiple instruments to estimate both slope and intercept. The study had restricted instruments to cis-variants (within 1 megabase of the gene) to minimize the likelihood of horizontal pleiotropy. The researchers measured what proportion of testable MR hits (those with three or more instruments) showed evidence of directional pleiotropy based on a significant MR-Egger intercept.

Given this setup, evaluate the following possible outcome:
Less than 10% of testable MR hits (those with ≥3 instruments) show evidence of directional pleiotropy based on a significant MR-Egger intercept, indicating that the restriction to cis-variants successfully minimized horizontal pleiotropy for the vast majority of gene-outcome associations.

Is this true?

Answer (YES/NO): YES